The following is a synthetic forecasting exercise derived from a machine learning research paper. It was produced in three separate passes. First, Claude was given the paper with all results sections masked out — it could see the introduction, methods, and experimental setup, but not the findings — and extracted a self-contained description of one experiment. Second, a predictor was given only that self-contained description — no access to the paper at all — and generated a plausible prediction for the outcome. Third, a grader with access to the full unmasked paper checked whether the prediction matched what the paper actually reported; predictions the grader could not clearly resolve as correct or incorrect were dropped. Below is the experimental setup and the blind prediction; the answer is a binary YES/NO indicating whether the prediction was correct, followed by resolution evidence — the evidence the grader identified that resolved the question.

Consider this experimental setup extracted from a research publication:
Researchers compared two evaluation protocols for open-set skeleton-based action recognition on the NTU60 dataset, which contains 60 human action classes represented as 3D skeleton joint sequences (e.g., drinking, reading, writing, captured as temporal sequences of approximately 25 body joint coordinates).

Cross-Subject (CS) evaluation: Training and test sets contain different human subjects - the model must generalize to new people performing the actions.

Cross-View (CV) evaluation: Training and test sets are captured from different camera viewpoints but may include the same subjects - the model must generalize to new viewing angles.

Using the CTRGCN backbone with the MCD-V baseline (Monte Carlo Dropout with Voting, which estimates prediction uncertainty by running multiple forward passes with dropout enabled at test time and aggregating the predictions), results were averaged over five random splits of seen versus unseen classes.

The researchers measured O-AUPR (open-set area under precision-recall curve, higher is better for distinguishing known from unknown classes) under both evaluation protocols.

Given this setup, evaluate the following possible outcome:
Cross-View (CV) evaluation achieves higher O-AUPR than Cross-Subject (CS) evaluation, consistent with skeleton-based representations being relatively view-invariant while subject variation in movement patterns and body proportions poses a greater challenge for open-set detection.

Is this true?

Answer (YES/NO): YES